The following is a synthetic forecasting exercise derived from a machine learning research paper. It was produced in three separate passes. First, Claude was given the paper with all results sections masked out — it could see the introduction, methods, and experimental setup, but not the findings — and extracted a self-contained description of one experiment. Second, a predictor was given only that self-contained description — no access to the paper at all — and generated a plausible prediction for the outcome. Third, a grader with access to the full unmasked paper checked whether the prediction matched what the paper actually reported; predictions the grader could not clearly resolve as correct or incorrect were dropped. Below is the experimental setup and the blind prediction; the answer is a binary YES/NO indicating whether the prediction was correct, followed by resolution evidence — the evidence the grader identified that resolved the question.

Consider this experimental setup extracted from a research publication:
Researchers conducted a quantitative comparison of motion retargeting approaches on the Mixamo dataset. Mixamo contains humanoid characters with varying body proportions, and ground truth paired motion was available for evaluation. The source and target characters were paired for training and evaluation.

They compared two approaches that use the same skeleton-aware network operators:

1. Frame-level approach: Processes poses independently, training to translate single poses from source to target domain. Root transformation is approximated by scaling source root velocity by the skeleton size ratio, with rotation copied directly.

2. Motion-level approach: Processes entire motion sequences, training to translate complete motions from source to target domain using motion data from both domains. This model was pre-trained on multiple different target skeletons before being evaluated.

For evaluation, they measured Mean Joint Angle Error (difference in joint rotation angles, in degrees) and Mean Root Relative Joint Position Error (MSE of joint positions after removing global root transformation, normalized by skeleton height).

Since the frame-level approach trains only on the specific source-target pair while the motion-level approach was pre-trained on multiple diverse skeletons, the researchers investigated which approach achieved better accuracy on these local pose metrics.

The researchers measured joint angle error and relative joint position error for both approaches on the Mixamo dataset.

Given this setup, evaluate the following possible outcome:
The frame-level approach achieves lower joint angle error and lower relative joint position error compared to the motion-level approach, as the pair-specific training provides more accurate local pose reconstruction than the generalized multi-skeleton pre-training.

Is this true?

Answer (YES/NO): YES